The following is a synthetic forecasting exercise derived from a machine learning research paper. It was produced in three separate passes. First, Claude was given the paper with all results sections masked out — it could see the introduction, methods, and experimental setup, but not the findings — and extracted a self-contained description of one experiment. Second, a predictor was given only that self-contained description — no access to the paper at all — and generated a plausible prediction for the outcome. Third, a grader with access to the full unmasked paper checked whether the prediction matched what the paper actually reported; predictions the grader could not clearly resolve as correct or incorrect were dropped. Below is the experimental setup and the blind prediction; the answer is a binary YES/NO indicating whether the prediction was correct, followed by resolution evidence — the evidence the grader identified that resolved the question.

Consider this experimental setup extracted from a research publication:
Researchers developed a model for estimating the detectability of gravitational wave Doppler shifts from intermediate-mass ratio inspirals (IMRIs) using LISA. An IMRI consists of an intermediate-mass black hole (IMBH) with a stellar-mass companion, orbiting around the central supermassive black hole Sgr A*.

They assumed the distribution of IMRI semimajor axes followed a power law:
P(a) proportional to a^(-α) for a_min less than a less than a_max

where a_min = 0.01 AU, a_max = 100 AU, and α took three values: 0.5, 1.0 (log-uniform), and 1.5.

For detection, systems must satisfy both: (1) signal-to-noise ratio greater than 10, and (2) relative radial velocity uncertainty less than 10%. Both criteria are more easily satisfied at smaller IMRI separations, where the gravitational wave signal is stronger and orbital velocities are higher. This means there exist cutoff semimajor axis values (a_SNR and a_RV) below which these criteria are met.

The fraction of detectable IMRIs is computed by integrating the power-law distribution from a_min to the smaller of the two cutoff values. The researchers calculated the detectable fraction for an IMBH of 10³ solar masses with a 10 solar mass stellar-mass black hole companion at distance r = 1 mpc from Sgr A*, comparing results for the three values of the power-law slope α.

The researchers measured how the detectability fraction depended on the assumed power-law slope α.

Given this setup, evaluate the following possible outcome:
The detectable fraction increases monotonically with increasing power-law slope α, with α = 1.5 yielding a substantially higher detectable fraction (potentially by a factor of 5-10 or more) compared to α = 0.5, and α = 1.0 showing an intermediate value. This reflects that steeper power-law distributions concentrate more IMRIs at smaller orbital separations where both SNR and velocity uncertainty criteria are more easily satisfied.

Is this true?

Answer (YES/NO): YES